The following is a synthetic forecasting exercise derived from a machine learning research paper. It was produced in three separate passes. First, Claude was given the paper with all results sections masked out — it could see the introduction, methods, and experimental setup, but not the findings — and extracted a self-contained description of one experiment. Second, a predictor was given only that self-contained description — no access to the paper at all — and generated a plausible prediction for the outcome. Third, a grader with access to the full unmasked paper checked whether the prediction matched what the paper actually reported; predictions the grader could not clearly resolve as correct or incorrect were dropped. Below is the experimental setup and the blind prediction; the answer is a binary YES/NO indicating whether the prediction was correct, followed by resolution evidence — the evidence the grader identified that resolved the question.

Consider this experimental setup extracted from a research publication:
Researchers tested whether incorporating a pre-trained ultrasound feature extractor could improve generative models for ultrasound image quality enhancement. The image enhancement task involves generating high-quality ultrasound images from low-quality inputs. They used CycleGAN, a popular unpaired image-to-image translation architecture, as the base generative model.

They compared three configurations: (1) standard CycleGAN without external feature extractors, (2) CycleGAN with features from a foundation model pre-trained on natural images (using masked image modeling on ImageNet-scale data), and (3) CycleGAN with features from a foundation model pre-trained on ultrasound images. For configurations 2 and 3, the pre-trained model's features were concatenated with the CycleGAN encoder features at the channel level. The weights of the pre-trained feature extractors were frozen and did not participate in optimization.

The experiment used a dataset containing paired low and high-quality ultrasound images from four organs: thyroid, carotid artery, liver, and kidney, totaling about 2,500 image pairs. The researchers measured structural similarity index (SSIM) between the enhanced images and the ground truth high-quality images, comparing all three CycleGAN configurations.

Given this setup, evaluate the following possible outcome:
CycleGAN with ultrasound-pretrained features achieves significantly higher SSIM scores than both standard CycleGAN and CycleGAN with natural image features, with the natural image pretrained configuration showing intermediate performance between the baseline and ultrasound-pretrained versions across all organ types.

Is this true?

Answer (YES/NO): NO